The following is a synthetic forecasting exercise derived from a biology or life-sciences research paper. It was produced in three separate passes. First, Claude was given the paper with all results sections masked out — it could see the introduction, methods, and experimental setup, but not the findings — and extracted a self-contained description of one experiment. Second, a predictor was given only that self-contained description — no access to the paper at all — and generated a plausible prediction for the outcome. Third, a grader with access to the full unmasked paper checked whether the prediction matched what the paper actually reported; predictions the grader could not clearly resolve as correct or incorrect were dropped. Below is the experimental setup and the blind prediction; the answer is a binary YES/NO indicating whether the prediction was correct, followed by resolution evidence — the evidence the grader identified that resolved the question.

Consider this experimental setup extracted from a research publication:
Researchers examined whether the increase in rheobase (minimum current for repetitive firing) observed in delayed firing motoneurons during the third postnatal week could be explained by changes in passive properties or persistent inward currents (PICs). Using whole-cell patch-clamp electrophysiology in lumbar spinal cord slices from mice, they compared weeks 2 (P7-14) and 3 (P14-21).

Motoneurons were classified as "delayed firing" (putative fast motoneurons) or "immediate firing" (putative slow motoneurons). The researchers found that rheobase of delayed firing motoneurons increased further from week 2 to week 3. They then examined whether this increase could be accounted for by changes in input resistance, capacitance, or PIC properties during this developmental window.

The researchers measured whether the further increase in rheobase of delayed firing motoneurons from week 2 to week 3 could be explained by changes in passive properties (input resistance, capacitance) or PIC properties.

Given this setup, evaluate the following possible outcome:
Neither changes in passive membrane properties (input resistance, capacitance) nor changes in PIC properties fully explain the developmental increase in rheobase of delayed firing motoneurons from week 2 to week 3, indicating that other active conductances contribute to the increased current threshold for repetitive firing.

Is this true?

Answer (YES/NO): YES